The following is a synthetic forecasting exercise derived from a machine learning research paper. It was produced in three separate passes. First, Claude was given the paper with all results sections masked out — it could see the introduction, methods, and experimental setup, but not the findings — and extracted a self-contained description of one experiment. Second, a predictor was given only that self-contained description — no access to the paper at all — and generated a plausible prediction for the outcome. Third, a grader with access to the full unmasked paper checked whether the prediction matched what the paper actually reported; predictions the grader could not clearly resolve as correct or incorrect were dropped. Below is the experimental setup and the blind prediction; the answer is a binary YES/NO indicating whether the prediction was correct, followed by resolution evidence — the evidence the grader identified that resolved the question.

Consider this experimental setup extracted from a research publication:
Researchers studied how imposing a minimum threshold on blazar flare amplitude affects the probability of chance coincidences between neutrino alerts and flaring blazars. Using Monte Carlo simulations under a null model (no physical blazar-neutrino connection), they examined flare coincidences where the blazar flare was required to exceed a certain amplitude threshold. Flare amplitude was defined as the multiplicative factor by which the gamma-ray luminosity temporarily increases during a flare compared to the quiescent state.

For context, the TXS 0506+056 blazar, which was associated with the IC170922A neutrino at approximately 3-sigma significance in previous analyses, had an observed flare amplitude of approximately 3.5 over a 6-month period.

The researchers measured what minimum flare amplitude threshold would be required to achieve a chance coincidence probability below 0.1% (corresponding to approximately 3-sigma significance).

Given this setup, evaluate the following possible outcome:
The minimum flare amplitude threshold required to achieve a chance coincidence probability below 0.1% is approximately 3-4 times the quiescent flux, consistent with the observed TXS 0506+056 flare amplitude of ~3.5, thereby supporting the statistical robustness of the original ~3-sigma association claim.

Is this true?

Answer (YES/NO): NO